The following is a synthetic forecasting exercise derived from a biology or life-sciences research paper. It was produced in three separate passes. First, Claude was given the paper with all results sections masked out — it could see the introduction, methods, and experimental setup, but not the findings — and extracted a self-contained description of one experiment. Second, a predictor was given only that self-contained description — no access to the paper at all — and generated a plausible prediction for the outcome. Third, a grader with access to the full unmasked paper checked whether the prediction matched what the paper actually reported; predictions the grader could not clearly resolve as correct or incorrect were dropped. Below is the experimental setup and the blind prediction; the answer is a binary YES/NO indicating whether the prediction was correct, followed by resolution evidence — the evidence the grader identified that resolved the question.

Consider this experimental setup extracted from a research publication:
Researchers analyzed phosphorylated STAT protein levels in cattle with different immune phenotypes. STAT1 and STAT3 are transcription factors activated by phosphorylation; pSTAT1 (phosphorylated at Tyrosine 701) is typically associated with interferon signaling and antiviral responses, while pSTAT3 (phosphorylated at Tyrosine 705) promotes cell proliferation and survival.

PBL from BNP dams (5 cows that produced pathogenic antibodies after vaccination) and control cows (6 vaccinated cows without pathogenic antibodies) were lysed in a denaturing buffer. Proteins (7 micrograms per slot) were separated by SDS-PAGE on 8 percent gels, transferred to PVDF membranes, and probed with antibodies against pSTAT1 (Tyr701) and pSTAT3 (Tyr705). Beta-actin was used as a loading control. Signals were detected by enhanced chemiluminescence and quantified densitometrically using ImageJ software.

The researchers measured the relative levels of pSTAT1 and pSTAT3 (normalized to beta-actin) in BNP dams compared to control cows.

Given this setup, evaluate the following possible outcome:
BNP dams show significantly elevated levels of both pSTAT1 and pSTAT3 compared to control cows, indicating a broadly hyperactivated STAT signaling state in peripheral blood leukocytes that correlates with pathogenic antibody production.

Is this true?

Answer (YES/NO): NO